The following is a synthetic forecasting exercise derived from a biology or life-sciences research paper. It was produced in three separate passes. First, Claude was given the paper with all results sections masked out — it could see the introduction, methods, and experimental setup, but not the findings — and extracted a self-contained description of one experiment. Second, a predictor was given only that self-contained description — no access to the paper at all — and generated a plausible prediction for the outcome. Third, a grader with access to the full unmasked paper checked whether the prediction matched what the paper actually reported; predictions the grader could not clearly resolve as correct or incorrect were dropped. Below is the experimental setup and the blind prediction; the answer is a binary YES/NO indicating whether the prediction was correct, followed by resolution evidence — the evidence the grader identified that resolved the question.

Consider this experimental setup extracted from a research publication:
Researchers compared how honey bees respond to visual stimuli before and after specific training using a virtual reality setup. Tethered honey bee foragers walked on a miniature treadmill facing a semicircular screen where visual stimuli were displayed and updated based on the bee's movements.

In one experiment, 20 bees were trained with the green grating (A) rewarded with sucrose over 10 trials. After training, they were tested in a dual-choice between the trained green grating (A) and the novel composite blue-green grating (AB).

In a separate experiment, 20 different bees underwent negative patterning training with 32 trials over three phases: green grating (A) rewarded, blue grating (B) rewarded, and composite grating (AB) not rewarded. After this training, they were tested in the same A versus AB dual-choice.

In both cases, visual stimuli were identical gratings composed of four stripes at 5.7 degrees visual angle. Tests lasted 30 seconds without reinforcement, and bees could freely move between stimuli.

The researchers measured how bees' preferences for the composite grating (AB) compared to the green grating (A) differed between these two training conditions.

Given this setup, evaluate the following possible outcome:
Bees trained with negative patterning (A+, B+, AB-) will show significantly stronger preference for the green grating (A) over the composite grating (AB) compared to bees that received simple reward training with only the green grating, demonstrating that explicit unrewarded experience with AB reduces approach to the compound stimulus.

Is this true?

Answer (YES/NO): YES